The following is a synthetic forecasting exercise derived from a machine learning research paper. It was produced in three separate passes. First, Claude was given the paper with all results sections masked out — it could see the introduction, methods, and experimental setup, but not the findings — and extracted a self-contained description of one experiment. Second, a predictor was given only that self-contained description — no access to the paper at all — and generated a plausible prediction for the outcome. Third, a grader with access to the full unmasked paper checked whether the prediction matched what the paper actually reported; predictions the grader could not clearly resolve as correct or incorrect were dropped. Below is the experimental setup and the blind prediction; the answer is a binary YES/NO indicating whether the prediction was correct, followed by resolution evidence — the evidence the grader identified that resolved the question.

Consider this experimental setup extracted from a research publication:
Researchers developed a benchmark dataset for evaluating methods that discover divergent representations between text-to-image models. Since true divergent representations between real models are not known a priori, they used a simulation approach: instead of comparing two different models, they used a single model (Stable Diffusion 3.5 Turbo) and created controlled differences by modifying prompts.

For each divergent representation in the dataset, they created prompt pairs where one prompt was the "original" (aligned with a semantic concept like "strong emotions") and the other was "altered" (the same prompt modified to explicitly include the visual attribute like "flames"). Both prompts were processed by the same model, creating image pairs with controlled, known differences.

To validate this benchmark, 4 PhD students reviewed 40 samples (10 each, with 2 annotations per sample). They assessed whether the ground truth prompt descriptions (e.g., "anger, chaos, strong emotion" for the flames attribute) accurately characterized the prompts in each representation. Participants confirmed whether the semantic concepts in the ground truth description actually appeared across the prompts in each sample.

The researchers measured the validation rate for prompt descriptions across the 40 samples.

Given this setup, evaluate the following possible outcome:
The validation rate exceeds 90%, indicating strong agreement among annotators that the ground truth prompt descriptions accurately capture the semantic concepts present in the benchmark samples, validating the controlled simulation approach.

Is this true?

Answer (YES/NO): YES